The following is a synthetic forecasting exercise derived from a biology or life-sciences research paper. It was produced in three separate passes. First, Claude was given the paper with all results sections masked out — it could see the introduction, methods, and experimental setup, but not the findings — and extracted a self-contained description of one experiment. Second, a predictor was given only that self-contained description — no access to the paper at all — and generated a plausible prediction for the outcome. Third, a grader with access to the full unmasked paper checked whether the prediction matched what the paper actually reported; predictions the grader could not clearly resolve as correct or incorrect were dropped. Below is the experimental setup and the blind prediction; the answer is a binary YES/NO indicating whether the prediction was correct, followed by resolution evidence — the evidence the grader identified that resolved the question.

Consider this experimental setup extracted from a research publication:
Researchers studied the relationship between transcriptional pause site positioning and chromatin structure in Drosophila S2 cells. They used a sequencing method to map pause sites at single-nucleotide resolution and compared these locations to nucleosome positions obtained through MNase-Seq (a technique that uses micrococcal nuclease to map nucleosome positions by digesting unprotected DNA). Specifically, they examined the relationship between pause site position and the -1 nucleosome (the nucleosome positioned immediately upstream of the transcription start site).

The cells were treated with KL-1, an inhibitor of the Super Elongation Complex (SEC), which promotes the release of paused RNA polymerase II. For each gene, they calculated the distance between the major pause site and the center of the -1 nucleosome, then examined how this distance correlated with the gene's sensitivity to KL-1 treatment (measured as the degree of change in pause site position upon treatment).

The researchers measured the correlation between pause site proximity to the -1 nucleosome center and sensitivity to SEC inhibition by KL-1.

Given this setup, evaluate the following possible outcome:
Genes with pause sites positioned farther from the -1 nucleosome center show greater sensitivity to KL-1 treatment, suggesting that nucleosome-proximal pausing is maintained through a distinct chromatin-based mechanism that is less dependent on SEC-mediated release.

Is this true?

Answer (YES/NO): YES